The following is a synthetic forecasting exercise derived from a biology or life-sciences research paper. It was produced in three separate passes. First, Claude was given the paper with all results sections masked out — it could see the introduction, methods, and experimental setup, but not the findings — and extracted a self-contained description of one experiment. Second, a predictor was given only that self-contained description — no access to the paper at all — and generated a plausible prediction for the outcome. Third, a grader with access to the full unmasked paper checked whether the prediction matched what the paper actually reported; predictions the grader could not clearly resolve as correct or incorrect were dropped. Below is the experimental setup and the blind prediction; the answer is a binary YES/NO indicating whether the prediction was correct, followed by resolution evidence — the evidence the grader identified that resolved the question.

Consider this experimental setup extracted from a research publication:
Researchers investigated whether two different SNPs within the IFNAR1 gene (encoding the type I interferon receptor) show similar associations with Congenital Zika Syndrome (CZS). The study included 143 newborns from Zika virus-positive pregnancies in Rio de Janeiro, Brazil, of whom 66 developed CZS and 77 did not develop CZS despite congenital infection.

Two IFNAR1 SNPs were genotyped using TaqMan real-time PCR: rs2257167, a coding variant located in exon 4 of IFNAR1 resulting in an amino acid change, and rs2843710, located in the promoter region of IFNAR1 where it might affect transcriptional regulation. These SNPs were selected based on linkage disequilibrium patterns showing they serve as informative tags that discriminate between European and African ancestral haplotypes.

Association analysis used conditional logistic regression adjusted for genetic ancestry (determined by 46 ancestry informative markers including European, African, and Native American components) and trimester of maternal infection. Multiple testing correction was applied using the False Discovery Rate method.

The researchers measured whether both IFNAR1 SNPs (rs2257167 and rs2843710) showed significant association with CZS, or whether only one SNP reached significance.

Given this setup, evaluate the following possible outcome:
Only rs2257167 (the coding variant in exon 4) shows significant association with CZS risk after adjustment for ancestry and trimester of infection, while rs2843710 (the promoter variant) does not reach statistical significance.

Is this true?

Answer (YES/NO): YES